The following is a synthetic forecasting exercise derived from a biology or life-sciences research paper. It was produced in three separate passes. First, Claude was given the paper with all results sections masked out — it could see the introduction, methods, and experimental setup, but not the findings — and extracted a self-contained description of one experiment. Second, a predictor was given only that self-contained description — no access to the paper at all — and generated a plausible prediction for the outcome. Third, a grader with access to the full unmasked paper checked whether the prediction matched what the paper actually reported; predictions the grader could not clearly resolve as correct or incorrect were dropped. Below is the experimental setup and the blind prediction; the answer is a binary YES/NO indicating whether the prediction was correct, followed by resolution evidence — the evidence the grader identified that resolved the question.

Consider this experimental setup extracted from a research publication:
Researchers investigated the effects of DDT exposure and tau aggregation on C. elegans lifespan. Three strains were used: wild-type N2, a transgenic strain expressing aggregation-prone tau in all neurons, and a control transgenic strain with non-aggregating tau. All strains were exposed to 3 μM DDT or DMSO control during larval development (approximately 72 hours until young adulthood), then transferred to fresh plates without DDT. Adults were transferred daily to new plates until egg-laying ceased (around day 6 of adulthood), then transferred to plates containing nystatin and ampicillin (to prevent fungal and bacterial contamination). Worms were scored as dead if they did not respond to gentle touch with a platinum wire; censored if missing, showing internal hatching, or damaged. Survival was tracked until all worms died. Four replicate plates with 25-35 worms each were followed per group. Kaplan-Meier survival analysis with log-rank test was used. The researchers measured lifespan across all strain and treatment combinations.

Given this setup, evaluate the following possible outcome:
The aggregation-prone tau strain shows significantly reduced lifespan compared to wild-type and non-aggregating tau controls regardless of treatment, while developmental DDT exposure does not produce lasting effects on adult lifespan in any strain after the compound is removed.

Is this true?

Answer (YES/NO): NO